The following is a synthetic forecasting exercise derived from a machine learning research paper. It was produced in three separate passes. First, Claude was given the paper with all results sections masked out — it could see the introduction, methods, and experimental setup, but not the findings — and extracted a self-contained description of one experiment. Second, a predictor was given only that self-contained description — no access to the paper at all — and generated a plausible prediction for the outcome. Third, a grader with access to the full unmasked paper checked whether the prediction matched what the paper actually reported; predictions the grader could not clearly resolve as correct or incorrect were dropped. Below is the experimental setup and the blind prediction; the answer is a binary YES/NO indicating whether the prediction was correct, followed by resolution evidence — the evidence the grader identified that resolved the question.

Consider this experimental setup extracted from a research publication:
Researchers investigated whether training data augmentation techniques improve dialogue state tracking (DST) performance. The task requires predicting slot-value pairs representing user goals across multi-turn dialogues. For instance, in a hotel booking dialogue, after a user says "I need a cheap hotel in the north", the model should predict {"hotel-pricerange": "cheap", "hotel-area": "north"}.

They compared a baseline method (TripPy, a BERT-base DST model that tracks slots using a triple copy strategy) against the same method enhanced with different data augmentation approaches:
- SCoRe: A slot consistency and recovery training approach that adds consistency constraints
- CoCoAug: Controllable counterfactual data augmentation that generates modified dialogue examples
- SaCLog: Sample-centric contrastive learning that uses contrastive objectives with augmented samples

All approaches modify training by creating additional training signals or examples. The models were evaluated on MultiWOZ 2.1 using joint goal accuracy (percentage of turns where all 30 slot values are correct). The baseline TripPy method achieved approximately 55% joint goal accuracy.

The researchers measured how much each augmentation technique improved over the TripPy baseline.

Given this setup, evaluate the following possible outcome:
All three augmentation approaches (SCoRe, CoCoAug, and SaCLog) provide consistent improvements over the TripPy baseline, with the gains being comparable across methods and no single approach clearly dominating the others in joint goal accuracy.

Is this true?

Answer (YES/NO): YES